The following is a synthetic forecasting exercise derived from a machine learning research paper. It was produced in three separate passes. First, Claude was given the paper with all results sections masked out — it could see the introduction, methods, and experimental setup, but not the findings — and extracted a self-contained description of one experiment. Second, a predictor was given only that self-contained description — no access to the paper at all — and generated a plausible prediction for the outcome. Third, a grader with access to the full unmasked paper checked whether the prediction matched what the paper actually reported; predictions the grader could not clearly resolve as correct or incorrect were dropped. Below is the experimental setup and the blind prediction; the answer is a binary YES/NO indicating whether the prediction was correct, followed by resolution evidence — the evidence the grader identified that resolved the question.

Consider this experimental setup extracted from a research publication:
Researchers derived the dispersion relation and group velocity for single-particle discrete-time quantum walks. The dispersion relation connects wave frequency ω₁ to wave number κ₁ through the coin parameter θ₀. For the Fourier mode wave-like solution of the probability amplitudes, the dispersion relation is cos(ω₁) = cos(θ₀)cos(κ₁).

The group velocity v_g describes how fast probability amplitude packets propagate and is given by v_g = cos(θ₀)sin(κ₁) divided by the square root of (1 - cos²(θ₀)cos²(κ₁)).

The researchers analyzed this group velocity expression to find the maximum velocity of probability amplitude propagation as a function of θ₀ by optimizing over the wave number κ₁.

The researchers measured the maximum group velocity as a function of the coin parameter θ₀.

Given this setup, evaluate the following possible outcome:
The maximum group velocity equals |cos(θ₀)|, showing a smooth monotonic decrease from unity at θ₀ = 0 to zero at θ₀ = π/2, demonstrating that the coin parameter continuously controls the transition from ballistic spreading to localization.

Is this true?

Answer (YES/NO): YES